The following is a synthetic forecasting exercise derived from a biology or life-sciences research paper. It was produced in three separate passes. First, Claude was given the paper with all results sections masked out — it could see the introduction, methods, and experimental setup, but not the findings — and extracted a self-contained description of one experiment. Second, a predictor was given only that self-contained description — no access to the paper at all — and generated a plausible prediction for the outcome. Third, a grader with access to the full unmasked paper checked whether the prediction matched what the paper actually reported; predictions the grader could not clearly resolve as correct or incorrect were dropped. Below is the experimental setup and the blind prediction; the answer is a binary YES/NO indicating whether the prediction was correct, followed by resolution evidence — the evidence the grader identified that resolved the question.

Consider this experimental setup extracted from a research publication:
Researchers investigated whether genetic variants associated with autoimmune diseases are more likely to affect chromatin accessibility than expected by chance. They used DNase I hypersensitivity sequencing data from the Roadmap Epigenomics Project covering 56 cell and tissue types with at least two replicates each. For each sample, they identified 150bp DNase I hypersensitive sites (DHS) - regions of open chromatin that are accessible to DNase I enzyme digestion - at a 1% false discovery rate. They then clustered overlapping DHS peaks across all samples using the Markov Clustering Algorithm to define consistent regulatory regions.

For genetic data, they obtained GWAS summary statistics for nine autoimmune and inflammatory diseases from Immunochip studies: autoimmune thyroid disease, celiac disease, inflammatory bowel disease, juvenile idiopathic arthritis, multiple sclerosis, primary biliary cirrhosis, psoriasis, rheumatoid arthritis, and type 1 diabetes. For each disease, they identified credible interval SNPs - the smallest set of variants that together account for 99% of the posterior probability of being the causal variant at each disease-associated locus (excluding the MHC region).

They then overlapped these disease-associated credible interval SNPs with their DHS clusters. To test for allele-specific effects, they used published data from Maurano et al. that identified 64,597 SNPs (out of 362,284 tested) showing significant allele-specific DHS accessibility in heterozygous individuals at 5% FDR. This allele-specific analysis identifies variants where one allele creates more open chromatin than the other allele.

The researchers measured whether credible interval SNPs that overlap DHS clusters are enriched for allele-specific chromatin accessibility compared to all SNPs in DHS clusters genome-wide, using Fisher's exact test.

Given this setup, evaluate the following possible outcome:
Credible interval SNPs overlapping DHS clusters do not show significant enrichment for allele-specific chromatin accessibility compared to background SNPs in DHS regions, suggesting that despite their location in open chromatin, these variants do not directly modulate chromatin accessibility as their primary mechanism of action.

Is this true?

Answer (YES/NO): NO